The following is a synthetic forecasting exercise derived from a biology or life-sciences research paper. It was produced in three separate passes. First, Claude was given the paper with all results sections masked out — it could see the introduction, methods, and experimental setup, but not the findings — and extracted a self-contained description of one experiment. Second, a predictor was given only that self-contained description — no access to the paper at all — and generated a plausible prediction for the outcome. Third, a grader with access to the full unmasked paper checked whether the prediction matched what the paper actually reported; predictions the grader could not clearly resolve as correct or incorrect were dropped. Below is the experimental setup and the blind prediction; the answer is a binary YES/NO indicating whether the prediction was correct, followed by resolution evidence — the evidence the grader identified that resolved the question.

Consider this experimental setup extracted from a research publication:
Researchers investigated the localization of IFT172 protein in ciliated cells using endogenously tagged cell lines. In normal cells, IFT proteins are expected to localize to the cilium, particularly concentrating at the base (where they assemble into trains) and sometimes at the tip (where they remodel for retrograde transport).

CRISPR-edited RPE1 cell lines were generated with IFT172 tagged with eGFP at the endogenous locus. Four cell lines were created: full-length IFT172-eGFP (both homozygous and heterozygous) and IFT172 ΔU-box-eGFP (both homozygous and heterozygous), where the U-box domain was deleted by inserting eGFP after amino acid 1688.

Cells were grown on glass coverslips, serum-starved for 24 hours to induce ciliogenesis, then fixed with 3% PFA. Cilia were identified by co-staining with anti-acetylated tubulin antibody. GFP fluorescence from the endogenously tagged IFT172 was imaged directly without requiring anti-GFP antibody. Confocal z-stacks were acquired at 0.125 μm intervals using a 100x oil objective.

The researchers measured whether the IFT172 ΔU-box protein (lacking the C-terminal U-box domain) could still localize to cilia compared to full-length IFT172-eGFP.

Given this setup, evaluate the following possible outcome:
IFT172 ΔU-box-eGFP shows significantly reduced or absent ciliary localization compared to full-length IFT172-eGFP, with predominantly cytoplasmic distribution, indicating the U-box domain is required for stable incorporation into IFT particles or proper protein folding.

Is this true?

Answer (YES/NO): NO